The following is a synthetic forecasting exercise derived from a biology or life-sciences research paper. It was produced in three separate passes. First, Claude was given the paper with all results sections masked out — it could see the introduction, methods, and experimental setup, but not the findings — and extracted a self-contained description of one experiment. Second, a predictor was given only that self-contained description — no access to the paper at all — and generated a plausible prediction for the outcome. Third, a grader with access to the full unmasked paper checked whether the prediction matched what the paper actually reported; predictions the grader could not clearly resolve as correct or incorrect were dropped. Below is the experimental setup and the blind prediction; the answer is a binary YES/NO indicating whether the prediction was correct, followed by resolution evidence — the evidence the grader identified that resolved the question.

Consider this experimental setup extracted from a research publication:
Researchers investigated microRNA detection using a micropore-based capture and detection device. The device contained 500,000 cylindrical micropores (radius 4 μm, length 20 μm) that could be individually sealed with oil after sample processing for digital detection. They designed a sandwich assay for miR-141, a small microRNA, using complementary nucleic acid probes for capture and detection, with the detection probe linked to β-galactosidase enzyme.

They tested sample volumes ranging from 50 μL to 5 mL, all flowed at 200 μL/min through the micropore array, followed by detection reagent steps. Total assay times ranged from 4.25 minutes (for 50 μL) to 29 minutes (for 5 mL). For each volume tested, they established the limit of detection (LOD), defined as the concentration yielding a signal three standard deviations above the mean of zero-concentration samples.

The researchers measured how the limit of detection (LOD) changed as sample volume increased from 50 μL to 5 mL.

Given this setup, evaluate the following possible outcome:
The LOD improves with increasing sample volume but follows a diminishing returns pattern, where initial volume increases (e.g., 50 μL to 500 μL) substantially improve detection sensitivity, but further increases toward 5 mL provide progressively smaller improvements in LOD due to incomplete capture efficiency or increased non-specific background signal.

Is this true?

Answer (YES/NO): NO